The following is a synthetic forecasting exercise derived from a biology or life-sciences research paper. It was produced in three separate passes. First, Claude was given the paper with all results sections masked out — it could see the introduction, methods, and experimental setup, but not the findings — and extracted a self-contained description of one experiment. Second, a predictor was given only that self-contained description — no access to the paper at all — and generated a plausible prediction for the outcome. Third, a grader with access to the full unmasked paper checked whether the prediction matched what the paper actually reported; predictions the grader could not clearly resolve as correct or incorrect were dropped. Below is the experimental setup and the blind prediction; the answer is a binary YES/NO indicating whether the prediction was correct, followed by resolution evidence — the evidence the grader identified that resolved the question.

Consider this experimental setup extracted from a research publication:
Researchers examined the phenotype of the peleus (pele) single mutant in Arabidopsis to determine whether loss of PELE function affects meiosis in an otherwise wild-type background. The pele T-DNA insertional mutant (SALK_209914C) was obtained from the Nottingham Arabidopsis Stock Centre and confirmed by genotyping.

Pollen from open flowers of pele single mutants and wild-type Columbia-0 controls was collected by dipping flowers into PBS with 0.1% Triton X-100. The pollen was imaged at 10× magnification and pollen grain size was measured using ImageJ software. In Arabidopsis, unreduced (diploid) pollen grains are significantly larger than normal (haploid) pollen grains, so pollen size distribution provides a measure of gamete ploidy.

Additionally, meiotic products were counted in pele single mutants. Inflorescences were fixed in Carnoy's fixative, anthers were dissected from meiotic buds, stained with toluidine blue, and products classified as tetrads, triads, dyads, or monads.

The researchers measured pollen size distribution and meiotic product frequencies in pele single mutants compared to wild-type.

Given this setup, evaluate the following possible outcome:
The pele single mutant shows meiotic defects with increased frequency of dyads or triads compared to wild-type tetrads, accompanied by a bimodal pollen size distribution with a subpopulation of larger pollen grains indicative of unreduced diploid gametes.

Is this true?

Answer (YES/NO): NO